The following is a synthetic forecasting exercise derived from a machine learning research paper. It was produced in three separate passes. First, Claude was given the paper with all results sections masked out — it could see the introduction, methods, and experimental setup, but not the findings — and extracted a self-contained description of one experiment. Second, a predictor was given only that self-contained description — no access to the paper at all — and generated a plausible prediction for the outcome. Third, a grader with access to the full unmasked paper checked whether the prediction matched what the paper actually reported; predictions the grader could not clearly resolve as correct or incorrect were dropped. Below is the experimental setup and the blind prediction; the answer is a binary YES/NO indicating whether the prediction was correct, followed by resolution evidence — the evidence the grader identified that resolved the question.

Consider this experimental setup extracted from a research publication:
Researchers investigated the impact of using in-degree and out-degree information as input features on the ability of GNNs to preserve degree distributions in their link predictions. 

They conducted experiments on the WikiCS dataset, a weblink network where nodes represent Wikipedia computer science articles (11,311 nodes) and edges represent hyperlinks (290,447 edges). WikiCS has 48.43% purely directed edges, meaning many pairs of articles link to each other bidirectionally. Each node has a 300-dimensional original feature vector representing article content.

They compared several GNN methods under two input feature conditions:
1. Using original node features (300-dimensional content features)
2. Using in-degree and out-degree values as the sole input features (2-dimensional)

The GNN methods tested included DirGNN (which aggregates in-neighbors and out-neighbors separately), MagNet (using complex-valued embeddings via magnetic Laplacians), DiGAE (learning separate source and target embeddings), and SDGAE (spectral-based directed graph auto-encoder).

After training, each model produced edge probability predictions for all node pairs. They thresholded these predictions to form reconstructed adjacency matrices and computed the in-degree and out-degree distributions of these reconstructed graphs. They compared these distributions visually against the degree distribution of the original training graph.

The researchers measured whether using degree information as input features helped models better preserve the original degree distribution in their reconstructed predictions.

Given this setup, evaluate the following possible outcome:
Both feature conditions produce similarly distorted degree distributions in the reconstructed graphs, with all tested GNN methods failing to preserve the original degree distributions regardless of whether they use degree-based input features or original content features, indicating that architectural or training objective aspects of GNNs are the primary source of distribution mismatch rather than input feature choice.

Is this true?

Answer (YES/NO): NO